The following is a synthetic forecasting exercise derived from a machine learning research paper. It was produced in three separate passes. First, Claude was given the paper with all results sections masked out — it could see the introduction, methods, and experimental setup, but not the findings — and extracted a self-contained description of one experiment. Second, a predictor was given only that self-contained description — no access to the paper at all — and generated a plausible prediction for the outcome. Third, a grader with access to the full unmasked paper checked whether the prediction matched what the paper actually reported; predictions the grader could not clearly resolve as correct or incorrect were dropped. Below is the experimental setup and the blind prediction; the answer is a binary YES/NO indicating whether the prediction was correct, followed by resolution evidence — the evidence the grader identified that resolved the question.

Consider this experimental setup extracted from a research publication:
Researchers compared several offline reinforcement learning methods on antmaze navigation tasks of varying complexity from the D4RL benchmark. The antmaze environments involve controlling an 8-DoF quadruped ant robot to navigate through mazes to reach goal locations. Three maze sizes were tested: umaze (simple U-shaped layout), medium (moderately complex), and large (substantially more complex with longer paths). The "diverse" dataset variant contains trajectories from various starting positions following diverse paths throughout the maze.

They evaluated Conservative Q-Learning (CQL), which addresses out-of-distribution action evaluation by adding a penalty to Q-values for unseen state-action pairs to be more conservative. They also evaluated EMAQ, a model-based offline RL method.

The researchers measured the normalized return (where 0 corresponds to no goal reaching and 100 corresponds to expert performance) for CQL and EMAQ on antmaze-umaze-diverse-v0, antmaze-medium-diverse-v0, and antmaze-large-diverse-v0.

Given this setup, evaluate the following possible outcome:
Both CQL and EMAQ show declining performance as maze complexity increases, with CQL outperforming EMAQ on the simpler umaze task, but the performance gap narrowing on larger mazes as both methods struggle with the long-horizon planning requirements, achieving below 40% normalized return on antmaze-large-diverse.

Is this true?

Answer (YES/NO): NO